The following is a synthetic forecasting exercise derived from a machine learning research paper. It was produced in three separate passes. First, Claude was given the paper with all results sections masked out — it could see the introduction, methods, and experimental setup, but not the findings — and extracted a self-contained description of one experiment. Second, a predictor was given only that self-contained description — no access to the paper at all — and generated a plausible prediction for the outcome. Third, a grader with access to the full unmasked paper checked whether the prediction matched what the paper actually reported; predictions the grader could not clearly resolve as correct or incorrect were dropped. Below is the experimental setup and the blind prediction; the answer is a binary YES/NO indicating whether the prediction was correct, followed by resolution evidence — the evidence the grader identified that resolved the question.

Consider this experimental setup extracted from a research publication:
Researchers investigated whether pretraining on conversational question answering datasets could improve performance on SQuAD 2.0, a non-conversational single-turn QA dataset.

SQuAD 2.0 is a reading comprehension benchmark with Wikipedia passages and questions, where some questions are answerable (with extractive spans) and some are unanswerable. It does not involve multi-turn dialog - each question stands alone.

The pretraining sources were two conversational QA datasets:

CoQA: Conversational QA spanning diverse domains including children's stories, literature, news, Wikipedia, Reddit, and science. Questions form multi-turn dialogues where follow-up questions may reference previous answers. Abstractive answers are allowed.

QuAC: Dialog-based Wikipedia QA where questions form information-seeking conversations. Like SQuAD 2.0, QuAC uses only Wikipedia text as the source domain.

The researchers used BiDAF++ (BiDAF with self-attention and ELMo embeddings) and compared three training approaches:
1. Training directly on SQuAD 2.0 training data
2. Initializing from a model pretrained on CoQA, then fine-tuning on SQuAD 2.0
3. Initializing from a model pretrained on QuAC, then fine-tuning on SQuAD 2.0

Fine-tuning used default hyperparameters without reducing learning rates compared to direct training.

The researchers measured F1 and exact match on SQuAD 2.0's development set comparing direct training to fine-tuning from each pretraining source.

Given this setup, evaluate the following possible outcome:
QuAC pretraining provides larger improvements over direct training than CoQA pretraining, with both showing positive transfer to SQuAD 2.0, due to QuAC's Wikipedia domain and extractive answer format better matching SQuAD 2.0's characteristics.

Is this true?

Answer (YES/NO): NO